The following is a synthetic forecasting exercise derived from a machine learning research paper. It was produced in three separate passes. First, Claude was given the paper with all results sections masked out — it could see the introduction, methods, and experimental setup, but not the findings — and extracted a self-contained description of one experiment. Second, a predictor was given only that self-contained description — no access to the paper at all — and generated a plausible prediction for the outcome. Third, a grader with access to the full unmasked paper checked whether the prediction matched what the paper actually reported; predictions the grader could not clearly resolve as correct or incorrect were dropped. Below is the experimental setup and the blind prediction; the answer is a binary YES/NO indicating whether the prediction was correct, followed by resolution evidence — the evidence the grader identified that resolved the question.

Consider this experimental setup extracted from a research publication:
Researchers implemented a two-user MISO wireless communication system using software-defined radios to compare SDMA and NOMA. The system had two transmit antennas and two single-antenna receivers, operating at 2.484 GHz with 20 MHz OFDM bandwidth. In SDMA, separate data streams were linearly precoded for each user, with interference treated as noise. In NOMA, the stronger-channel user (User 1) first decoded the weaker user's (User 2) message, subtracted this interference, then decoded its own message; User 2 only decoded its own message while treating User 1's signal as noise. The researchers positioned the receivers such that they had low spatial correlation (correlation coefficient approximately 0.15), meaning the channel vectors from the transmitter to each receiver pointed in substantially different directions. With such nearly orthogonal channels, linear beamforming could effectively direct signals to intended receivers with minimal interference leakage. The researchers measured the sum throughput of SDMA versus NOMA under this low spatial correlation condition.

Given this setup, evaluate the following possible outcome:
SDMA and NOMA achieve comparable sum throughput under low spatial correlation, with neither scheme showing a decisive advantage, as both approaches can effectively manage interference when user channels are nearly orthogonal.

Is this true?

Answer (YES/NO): NO